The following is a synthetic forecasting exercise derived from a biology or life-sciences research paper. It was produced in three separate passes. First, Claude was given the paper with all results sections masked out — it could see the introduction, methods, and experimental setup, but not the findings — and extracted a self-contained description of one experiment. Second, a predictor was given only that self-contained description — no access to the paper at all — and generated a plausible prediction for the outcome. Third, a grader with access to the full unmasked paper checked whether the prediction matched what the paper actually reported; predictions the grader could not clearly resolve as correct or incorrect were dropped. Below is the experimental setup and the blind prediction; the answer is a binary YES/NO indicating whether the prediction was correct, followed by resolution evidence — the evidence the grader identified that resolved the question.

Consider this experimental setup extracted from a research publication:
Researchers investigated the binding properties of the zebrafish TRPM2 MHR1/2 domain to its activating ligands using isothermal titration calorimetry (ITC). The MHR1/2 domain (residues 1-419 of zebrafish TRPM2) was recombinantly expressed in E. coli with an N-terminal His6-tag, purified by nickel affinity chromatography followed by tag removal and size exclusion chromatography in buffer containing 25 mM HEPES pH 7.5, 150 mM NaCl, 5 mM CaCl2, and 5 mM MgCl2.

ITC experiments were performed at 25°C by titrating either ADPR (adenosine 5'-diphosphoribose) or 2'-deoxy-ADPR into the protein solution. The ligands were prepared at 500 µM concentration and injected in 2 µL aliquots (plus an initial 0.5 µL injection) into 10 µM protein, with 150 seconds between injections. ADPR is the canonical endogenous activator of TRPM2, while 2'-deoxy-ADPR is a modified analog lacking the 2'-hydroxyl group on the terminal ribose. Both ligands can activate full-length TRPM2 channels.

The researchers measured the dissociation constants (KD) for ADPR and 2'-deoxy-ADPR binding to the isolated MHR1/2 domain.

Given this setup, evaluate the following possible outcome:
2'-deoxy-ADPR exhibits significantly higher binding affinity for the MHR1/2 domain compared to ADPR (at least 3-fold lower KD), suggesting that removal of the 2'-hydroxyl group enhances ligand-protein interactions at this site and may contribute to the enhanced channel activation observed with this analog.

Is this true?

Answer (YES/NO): NO